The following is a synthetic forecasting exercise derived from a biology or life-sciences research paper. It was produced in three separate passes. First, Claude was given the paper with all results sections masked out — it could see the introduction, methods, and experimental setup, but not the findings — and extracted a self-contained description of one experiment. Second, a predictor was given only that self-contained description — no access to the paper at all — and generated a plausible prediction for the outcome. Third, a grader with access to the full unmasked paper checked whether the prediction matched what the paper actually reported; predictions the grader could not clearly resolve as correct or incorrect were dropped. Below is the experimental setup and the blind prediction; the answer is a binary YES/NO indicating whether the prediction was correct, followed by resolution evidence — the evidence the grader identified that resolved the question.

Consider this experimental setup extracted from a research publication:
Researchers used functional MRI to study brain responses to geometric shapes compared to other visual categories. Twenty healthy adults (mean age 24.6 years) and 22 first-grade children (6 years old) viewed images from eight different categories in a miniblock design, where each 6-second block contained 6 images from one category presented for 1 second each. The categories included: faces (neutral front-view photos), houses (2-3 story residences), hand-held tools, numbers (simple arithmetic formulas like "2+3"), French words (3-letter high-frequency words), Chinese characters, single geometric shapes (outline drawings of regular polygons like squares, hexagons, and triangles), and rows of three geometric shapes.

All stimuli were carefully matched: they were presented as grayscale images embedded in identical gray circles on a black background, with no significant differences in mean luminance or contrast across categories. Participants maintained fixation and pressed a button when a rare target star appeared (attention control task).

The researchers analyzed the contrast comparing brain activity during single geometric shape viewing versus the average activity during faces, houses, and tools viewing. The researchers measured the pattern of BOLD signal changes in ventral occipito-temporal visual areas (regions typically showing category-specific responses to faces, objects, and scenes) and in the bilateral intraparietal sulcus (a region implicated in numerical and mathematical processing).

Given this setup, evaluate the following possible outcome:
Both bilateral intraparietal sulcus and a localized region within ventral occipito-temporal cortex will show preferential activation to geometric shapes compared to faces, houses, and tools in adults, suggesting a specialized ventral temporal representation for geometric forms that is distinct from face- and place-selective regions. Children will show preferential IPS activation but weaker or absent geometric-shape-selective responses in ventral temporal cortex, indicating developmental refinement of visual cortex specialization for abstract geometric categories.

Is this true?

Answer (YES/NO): NO